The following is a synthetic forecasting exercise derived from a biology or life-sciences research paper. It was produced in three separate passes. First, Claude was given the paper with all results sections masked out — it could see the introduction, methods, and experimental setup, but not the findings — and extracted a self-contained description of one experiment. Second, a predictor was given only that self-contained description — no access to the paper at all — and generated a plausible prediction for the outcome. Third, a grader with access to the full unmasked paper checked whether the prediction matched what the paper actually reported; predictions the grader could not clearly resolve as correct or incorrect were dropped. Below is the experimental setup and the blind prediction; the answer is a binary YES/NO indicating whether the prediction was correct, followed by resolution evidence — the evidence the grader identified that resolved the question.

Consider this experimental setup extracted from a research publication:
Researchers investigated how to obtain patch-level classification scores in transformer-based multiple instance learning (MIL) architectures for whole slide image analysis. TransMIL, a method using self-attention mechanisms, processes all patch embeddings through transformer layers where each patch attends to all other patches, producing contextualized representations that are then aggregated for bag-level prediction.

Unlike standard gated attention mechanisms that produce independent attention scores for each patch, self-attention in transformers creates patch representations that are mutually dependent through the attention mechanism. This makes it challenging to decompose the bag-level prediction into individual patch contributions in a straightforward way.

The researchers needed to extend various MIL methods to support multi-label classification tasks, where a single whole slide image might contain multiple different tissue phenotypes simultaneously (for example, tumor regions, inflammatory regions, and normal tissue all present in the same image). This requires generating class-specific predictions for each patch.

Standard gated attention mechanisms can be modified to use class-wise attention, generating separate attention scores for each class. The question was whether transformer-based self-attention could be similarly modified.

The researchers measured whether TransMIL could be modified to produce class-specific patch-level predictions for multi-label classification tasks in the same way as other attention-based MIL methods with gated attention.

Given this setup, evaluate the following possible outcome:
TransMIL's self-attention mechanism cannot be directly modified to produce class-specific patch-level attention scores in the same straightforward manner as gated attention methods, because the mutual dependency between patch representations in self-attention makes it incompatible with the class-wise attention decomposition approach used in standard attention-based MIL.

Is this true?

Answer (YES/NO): YES